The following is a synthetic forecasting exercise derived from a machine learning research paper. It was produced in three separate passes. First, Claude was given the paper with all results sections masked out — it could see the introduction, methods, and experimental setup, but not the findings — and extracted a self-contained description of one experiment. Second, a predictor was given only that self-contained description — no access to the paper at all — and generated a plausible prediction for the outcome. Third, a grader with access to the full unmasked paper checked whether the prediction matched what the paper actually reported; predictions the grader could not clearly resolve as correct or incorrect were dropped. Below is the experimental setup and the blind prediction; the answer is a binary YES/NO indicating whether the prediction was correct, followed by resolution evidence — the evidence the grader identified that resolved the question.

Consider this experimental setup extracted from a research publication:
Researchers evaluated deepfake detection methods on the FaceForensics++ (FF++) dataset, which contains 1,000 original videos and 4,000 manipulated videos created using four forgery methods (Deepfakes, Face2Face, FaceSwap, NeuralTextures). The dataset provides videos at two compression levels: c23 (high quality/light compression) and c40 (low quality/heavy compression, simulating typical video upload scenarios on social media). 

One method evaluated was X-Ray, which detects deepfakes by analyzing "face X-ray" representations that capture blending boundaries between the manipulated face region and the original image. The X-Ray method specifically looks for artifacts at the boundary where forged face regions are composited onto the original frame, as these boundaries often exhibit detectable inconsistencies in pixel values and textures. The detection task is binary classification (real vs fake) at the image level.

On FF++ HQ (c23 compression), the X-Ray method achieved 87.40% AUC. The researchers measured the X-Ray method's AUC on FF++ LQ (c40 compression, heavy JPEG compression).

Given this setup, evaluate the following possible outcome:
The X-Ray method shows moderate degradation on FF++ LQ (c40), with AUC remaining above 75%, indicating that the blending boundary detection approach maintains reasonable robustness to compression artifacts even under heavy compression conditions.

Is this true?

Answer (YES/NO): NO